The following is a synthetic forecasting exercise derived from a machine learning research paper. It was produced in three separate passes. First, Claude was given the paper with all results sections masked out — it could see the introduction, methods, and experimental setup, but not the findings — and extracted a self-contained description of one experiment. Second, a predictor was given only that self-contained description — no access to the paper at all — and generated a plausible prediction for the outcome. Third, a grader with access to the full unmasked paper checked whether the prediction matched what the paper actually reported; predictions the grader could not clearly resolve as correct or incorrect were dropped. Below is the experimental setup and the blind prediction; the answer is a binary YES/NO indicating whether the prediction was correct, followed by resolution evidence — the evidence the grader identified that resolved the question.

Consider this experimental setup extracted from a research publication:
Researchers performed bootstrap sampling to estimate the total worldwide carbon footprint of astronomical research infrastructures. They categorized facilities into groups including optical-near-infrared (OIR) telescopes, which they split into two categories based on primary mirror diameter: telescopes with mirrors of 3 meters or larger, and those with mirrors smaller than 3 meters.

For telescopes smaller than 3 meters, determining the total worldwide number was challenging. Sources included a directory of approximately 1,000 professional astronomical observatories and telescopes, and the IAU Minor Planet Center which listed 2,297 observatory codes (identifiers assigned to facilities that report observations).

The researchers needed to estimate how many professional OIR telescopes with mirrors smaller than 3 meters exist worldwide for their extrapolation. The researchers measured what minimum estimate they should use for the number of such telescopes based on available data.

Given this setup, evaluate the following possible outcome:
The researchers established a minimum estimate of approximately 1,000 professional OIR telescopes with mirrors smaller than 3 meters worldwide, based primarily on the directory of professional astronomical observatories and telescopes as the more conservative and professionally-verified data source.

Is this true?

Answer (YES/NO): YES